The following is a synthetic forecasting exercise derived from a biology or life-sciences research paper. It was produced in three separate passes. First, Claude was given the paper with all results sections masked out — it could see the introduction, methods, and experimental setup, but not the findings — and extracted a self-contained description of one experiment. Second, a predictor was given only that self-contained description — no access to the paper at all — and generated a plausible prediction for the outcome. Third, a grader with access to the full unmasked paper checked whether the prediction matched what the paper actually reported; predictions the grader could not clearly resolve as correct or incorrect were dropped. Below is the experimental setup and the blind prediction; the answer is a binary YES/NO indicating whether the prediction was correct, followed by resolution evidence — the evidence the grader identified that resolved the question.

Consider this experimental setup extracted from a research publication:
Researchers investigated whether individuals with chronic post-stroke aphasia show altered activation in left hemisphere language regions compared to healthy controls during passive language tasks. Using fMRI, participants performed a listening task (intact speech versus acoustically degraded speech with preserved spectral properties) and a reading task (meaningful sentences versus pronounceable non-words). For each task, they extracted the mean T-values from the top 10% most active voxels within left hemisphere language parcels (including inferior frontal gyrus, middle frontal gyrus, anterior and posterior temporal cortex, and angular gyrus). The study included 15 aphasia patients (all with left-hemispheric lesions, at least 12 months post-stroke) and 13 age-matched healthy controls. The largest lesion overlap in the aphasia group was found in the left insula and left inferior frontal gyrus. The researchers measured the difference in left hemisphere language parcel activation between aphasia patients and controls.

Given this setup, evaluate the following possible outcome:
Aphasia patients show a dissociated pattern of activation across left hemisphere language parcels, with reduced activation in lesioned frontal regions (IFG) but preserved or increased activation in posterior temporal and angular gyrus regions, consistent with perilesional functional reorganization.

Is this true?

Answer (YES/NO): NO